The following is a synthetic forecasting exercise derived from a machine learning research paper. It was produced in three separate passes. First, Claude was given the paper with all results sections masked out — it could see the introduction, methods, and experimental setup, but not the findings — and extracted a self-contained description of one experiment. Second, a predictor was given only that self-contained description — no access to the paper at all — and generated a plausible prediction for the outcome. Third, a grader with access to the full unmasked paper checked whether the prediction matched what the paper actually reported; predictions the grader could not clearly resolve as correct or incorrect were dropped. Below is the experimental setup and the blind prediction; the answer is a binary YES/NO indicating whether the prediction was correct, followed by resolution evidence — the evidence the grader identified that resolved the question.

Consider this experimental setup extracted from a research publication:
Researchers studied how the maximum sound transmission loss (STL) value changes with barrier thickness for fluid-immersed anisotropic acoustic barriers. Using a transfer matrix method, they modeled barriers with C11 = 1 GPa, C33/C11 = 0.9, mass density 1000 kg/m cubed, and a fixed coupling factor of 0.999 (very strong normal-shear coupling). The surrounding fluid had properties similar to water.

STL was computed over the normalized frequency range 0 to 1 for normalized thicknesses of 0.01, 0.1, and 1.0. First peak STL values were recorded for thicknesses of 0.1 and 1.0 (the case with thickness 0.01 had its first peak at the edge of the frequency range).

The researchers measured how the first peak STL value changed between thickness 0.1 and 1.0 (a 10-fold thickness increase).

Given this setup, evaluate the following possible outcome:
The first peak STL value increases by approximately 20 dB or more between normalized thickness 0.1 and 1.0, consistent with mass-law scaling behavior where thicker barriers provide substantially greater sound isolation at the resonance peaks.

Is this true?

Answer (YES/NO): NO